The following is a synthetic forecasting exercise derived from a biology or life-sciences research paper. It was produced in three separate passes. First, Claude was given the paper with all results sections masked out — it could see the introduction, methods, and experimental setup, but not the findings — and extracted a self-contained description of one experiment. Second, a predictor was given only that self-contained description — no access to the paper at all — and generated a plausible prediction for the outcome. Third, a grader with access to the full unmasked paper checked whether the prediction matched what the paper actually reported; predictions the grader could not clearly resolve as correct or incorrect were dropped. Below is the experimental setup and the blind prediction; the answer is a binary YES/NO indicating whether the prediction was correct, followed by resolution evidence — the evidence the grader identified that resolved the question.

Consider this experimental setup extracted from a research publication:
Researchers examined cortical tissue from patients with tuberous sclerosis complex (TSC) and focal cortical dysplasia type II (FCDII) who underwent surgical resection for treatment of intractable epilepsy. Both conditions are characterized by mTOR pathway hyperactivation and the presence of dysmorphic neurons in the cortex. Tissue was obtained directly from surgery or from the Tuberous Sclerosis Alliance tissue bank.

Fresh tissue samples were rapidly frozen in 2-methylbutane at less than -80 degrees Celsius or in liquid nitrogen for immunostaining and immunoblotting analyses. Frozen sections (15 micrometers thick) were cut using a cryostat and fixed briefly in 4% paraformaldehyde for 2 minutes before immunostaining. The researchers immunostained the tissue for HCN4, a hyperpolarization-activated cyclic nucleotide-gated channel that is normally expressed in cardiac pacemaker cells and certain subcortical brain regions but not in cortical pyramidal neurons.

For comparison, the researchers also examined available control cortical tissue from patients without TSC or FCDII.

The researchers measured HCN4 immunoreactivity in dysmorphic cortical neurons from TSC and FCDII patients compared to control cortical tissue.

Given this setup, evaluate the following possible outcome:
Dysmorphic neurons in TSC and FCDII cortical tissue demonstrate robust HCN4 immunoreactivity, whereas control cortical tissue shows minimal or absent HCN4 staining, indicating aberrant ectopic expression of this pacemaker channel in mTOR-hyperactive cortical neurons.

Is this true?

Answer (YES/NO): YES